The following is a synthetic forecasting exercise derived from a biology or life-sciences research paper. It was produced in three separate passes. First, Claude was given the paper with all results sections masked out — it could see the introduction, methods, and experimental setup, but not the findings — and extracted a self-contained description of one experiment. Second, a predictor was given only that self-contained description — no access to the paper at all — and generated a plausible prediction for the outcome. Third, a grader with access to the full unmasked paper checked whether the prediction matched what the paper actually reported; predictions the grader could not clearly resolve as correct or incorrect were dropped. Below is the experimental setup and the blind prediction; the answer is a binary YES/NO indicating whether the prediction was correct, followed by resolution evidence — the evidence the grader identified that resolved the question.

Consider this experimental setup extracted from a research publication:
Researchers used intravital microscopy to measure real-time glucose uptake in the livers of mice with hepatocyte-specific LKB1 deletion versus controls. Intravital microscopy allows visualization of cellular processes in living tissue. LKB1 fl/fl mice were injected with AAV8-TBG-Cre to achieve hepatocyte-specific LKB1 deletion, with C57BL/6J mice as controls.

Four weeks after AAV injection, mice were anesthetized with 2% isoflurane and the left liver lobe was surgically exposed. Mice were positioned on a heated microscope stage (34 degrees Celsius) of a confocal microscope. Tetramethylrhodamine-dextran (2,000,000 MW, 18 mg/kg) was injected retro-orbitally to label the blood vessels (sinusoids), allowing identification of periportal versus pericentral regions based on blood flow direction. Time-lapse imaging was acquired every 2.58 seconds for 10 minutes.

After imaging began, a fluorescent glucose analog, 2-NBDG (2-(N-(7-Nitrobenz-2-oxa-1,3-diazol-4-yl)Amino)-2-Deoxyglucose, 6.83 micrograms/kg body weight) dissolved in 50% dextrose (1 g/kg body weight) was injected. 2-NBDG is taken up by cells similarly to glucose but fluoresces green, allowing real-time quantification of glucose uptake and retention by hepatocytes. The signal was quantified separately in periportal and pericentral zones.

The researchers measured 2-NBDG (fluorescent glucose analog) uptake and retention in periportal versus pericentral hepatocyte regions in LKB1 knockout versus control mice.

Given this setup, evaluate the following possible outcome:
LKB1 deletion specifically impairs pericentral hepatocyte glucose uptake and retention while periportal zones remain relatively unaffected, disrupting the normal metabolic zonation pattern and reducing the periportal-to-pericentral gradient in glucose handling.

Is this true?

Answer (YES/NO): NO